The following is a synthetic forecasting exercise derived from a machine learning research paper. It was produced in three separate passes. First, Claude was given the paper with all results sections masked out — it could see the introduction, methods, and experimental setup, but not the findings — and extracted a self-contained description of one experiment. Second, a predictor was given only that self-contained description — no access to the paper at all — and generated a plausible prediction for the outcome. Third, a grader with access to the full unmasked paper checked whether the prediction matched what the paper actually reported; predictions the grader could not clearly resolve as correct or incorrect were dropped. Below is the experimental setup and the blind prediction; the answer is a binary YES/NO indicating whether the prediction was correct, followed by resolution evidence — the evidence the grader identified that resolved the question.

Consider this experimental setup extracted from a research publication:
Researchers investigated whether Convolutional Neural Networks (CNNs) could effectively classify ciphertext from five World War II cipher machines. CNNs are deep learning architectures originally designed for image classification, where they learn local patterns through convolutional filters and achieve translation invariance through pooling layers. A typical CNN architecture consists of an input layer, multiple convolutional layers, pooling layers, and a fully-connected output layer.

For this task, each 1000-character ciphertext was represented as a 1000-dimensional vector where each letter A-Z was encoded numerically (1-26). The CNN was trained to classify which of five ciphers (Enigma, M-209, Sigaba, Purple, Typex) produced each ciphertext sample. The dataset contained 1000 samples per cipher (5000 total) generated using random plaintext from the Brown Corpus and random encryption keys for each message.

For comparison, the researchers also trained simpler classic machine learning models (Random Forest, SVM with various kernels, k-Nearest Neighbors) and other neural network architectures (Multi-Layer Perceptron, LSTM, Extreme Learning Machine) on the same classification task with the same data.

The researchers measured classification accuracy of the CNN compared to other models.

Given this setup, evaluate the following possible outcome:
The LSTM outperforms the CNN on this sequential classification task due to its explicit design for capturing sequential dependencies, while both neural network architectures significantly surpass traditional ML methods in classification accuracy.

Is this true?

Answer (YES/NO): NO